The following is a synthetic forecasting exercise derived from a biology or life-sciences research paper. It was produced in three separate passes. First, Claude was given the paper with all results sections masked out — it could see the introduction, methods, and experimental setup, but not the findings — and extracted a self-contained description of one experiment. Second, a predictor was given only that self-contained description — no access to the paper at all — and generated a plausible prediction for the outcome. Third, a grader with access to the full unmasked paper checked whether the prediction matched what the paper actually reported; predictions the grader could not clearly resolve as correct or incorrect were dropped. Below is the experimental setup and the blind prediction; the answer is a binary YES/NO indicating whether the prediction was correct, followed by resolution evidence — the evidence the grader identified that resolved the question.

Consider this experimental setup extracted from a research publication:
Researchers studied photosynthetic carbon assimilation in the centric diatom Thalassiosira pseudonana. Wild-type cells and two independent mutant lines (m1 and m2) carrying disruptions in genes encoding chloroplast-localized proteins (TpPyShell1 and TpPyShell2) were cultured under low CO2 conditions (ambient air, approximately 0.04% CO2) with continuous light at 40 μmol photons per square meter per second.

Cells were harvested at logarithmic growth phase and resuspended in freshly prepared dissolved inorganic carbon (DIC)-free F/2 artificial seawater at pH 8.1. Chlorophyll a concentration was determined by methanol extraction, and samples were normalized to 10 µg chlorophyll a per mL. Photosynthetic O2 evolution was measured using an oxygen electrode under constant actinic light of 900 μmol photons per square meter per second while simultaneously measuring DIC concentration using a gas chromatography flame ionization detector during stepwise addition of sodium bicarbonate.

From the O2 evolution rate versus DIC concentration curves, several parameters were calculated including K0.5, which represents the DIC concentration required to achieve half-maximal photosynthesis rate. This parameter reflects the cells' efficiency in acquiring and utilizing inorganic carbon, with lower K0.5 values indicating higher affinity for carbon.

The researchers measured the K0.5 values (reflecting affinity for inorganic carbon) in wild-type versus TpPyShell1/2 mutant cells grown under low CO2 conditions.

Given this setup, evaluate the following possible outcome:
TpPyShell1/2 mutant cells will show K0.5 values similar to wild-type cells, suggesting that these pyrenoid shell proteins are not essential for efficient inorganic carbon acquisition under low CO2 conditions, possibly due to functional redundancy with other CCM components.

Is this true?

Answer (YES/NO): NO